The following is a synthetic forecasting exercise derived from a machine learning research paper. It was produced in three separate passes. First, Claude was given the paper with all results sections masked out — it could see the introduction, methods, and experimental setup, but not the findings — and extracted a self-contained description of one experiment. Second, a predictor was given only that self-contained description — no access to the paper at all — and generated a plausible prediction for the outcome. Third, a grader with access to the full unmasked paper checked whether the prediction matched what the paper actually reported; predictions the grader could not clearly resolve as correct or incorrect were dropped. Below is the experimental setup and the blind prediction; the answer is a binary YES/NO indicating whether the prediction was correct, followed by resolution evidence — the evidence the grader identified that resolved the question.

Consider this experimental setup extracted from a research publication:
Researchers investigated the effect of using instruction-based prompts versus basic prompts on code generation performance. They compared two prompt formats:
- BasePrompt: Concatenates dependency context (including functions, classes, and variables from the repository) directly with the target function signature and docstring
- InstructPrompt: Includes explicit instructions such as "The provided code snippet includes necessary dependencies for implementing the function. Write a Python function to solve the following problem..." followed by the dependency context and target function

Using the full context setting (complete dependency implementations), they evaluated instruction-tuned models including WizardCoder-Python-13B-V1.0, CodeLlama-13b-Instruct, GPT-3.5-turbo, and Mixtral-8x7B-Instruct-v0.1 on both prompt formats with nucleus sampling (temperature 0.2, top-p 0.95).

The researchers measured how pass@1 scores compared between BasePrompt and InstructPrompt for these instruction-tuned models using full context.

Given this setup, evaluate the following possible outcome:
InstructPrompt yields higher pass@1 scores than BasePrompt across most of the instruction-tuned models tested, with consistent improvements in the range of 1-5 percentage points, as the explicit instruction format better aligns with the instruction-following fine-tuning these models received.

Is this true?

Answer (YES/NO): NO